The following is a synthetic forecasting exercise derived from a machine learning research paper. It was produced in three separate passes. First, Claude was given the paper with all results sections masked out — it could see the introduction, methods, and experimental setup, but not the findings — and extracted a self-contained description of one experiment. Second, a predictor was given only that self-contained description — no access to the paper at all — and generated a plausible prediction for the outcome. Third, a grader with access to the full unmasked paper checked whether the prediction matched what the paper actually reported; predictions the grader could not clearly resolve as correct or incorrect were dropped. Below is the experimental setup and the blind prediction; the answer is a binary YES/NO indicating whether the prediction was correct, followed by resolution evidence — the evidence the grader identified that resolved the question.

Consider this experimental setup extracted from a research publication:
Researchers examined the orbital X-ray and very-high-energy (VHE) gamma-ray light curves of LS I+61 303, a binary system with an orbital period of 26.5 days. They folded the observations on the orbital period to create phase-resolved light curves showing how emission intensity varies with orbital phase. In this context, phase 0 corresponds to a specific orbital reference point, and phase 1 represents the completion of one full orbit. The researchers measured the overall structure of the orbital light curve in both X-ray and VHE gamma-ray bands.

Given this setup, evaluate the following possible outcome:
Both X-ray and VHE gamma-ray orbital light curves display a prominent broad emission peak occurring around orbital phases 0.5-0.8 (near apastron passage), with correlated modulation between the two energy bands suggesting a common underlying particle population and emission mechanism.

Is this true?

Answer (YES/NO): NO